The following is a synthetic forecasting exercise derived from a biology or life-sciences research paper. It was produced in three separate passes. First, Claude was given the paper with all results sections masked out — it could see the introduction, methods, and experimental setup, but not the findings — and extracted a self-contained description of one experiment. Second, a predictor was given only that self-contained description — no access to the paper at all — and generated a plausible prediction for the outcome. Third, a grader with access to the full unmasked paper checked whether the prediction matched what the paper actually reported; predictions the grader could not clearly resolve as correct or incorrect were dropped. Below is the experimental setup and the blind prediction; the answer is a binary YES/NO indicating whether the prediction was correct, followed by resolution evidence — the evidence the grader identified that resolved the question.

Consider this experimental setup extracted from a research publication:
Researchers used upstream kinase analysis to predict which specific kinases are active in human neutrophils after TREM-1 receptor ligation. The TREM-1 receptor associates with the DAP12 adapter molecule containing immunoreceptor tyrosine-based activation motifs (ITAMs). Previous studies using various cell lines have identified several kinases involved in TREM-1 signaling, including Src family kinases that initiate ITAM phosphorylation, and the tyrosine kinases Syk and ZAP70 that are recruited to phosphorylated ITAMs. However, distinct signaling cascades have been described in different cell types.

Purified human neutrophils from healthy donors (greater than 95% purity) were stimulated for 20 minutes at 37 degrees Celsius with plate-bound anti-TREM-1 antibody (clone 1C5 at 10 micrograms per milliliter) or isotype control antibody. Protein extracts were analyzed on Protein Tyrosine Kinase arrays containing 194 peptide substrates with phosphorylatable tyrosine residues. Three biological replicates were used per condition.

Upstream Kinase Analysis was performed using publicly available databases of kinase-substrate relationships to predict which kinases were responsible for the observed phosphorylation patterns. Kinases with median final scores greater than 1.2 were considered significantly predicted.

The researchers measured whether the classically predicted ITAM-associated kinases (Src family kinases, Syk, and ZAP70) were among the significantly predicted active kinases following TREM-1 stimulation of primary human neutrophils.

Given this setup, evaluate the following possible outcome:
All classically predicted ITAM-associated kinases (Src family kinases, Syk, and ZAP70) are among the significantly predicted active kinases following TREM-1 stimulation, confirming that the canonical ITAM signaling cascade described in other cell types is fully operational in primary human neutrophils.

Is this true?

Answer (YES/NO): YES